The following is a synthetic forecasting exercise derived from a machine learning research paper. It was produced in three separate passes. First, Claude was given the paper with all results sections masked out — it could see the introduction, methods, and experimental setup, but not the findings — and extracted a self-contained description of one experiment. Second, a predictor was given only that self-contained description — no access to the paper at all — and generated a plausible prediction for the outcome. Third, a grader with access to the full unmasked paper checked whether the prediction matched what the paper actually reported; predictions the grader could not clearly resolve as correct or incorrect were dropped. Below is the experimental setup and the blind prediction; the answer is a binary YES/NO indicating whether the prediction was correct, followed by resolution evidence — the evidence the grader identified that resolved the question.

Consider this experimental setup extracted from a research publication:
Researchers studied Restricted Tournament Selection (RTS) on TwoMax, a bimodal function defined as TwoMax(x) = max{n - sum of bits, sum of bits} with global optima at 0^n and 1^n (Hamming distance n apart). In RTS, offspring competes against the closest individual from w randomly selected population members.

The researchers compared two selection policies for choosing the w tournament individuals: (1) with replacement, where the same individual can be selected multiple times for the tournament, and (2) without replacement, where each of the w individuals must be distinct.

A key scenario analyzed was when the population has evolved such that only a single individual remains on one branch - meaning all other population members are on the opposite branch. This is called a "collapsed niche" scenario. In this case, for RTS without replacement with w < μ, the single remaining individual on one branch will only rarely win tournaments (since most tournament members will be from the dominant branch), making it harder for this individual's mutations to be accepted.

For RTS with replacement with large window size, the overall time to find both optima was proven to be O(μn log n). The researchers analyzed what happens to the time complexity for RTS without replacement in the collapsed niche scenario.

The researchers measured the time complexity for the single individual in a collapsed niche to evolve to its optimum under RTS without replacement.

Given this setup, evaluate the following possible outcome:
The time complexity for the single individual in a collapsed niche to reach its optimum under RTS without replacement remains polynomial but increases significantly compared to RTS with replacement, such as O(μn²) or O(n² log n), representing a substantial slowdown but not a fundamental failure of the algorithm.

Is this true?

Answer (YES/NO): NO